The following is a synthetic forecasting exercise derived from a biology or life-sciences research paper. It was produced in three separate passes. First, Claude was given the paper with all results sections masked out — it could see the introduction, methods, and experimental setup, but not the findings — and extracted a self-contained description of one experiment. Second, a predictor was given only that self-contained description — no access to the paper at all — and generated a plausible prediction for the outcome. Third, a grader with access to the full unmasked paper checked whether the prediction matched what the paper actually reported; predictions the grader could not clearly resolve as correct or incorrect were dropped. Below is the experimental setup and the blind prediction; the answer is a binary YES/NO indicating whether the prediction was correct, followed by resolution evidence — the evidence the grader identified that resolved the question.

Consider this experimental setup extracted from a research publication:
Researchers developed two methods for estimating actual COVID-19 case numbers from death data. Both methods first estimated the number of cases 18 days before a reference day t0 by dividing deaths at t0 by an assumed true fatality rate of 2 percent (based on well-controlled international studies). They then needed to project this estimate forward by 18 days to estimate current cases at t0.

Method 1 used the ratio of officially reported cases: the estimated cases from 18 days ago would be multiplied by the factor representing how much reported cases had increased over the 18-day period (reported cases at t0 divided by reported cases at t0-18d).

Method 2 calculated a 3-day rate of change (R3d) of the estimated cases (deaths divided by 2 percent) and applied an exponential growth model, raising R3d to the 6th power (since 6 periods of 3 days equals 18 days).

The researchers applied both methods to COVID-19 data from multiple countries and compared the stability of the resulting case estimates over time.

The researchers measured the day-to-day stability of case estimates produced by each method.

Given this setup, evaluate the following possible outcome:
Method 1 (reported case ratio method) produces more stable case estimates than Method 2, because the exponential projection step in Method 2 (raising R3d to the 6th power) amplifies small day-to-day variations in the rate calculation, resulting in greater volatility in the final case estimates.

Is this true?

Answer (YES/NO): NO